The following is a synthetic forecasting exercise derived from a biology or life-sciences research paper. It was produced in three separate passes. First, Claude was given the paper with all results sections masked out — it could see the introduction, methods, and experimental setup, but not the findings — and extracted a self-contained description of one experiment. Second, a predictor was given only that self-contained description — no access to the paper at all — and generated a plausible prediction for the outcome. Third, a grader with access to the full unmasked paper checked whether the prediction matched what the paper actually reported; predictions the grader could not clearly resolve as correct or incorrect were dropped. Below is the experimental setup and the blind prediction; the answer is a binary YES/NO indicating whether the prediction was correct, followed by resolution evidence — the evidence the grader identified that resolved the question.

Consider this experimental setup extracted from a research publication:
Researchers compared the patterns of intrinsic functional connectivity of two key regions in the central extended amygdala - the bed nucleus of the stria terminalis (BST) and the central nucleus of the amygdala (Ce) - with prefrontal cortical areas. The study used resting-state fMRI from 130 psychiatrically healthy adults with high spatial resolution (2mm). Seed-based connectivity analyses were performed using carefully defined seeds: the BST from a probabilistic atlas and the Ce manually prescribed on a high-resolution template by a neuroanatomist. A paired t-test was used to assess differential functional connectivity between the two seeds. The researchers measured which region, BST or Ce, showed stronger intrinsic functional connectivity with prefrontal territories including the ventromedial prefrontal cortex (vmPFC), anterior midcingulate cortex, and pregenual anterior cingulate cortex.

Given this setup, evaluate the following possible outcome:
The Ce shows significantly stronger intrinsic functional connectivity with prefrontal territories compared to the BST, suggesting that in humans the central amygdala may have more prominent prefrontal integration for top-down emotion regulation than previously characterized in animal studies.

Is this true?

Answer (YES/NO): NO